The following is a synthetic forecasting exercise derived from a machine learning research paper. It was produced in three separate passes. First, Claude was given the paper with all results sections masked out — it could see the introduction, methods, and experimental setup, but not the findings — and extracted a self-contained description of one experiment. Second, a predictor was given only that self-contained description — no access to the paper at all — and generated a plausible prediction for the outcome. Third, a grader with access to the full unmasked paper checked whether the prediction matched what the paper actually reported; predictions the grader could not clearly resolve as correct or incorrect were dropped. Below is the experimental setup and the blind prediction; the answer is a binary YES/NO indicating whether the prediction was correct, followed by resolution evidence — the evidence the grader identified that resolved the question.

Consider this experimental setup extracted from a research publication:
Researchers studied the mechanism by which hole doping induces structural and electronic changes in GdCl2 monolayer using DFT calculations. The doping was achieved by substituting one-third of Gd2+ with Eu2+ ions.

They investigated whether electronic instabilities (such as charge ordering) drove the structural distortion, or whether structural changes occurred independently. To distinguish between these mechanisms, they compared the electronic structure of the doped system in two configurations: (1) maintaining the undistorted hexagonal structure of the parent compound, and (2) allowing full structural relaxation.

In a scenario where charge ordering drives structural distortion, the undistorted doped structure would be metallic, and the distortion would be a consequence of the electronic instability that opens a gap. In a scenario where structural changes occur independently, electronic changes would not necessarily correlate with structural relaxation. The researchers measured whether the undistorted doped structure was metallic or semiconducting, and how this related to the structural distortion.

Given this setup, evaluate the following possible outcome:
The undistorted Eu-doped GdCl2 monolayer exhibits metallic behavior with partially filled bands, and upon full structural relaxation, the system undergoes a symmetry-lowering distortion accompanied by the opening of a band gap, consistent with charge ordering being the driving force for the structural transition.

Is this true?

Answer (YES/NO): YES